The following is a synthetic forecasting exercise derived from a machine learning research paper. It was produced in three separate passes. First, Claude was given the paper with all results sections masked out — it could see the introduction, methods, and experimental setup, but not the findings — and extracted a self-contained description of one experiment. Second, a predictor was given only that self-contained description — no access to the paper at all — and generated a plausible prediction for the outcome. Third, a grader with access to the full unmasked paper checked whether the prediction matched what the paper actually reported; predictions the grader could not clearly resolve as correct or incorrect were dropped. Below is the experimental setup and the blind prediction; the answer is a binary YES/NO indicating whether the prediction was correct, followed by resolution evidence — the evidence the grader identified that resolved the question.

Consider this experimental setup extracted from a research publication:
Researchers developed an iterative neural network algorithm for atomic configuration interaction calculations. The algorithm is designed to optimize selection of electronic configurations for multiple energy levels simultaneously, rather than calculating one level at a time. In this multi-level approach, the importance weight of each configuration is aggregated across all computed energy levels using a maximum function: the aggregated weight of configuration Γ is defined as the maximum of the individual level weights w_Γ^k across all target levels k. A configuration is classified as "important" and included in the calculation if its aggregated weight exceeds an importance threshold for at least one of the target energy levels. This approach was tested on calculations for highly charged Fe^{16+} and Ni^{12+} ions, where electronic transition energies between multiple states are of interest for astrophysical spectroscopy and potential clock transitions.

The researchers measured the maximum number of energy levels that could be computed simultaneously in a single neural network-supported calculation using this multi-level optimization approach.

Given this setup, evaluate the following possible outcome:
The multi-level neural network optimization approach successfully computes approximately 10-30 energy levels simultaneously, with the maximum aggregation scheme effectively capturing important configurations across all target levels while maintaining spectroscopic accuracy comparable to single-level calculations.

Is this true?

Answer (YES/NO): YES